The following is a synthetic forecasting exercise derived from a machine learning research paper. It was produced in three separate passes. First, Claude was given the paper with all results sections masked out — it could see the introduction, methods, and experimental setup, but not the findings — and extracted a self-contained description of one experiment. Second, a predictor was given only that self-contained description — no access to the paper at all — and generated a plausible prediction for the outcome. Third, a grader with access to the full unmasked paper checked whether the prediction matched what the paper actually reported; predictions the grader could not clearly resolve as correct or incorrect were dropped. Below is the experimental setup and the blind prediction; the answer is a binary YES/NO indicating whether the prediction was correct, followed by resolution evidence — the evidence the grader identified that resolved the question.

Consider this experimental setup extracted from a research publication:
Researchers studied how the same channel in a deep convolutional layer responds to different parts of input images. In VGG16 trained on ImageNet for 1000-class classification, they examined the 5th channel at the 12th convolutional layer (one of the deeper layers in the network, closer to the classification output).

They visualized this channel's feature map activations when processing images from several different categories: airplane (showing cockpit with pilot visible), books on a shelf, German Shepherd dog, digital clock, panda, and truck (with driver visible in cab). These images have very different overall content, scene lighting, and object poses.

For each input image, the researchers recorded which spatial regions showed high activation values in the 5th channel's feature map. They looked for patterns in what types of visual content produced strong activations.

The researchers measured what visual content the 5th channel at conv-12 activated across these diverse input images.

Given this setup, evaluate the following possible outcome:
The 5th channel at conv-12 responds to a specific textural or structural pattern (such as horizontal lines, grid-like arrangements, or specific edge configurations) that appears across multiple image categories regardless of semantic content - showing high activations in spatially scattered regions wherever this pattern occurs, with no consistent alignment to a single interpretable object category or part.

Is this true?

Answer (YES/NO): NO